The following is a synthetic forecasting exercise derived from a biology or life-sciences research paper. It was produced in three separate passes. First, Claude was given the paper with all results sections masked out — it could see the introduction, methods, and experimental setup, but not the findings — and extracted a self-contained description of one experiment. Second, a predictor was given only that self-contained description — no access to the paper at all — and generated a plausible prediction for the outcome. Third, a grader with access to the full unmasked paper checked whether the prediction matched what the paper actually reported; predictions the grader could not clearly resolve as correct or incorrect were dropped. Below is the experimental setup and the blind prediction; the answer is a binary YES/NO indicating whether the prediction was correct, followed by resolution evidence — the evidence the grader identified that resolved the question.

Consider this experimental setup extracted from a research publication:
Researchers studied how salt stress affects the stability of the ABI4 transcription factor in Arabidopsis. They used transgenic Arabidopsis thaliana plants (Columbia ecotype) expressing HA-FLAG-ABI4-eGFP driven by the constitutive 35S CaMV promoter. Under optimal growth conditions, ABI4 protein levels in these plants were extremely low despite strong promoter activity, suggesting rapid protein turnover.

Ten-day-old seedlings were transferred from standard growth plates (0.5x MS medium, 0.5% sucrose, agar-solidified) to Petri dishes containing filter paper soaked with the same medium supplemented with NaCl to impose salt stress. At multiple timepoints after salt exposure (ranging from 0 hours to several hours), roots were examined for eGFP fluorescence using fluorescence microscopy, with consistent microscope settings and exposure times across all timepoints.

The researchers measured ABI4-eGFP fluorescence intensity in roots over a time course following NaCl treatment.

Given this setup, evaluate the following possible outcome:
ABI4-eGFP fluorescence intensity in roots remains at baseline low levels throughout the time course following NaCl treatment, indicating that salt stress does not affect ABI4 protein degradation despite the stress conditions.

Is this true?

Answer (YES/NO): NO